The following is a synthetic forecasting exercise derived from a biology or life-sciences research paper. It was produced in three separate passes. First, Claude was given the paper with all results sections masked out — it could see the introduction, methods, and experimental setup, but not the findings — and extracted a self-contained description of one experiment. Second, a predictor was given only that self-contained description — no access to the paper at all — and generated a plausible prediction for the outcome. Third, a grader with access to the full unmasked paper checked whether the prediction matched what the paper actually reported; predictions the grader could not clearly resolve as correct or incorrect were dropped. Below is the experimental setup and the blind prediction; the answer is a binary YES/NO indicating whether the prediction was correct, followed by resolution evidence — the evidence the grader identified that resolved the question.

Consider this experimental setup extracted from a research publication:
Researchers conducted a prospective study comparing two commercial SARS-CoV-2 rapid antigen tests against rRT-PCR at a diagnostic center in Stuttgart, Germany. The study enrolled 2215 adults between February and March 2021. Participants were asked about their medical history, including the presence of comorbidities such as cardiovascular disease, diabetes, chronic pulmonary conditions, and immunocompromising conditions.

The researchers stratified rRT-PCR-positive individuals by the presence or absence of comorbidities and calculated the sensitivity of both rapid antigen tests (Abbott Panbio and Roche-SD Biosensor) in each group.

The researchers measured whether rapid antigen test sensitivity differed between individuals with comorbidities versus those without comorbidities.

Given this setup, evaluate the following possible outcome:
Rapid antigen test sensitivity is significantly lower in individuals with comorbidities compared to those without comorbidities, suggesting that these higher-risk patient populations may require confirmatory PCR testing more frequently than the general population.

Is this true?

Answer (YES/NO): YES